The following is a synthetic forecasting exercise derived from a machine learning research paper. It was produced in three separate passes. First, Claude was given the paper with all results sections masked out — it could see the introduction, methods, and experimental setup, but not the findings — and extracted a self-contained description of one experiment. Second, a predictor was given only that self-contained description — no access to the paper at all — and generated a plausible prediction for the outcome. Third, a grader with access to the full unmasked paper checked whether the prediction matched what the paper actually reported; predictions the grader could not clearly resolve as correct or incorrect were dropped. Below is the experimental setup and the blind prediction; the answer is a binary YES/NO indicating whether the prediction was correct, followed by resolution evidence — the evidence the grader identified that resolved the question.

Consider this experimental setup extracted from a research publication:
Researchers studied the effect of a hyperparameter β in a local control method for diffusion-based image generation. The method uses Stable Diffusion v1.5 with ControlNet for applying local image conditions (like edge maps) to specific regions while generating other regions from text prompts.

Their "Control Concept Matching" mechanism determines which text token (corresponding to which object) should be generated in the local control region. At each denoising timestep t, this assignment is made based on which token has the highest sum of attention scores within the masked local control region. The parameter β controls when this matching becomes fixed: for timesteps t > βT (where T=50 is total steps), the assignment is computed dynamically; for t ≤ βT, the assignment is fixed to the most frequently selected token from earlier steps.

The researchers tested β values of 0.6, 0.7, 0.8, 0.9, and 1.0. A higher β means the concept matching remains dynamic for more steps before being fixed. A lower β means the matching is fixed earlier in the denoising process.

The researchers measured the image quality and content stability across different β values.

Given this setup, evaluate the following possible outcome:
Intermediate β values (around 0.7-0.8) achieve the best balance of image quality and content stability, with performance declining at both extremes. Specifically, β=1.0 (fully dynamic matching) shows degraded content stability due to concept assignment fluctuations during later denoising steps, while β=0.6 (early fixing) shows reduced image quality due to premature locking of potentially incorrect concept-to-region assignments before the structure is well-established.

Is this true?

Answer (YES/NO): NO